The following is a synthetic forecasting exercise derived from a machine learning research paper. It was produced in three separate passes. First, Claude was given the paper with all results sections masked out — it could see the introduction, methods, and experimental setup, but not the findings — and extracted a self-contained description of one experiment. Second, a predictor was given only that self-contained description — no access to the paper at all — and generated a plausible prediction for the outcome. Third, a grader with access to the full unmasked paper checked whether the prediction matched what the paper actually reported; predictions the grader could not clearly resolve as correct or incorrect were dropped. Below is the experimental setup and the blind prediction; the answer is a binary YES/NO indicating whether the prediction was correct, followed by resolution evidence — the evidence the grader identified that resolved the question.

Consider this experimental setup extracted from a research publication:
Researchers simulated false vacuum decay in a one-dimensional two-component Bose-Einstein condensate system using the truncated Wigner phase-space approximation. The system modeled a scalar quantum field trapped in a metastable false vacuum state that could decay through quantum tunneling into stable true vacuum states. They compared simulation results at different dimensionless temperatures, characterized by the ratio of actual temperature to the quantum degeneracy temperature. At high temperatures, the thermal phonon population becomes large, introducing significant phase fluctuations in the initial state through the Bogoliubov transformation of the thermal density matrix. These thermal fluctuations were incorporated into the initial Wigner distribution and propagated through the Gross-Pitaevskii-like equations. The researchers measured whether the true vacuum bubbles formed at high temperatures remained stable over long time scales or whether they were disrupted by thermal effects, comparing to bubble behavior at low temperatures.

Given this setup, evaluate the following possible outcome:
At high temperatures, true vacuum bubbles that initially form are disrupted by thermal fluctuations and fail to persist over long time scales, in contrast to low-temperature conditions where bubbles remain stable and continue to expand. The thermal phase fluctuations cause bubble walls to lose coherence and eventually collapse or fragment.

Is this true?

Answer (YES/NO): YES